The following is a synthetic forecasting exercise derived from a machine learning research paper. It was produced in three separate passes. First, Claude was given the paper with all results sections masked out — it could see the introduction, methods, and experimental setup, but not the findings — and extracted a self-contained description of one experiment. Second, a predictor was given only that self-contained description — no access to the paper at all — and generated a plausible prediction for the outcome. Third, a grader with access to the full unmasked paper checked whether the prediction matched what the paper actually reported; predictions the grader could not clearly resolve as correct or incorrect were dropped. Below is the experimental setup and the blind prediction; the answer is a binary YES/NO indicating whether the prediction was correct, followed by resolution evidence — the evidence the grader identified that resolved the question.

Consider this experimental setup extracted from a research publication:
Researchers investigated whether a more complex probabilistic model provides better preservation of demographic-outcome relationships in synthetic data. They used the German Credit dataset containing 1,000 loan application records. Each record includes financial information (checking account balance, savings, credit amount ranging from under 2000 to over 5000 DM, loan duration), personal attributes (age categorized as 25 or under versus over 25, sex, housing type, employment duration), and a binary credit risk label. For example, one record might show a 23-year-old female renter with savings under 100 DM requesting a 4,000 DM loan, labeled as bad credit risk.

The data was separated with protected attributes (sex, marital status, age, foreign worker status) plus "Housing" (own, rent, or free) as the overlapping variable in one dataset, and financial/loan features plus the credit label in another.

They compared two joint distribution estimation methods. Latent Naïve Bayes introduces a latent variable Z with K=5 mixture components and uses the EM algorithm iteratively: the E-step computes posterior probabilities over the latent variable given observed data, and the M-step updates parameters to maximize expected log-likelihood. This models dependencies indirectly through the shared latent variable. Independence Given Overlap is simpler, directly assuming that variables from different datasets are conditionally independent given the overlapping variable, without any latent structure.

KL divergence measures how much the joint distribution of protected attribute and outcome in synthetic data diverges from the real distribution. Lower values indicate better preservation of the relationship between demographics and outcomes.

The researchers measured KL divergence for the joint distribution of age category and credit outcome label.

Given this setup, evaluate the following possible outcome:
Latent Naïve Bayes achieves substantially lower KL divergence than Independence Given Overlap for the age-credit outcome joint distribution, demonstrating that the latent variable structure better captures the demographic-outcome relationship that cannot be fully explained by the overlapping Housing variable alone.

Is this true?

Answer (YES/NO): YES